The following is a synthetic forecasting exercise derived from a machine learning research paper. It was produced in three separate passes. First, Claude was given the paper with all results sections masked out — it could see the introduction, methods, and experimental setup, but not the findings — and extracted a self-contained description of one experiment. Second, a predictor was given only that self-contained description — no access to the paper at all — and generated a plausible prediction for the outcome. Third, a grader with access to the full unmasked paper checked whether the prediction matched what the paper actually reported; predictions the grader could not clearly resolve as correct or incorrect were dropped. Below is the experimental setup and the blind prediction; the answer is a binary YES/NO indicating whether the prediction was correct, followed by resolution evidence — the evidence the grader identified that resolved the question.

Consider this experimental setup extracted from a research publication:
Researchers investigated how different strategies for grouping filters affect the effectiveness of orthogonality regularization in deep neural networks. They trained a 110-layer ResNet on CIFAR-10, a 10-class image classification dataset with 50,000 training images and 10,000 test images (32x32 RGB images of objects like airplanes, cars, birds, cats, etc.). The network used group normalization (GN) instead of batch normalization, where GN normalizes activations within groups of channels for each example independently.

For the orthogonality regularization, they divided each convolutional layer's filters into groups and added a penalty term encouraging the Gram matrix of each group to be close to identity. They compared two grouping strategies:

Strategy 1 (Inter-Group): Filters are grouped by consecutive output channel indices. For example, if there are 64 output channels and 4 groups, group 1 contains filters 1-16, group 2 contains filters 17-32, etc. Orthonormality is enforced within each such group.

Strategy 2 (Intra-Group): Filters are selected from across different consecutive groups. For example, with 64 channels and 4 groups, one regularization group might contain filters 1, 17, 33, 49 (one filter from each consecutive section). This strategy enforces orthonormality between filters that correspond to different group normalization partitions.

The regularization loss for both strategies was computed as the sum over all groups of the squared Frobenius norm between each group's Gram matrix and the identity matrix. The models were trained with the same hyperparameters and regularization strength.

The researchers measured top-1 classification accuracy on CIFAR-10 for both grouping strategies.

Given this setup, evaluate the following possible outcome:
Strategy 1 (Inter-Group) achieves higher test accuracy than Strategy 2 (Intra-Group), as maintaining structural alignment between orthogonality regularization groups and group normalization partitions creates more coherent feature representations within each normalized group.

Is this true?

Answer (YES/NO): YES